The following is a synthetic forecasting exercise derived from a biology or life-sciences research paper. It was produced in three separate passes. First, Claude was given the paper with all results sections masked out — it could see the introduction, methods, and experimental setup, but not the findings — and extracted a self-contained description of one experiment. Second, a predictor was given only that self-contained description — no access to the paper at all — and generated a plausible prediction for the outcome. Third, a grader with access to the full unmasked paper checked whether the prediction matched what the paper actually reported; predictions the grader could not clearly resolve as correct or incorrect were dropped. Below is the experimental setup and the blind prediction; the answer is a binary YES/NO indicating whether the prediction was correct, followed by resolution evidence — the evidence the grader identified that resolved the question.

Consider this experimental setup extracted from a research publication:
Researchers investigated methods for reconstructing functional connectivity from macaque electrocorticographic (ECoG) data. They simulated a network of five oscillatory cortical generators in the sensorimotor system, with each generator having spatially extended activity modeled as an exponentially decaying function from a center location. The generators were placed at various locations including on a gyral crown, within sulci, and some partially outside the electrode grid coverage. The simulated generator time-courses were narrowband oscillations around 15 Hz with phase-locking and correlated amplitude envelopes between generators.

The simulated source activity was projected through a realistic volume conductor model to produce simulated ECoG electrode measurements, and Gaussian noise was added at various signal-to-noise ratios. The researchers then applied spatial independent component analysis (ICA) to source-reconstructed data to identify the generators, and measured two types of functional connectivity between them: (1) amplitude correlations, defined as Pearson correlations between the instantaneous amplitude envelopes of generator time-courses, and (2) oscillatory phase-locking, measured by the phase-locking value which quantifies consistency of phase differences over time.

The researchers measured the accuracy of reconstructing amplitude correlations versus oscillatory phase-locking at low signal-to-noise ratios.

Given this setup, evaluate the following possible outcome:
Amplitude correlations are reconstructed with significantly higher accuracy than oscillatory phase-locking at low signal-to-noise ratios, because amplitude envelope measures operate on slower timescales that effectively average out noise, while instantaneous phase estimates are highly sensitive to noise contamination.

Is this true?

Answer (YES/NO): YES